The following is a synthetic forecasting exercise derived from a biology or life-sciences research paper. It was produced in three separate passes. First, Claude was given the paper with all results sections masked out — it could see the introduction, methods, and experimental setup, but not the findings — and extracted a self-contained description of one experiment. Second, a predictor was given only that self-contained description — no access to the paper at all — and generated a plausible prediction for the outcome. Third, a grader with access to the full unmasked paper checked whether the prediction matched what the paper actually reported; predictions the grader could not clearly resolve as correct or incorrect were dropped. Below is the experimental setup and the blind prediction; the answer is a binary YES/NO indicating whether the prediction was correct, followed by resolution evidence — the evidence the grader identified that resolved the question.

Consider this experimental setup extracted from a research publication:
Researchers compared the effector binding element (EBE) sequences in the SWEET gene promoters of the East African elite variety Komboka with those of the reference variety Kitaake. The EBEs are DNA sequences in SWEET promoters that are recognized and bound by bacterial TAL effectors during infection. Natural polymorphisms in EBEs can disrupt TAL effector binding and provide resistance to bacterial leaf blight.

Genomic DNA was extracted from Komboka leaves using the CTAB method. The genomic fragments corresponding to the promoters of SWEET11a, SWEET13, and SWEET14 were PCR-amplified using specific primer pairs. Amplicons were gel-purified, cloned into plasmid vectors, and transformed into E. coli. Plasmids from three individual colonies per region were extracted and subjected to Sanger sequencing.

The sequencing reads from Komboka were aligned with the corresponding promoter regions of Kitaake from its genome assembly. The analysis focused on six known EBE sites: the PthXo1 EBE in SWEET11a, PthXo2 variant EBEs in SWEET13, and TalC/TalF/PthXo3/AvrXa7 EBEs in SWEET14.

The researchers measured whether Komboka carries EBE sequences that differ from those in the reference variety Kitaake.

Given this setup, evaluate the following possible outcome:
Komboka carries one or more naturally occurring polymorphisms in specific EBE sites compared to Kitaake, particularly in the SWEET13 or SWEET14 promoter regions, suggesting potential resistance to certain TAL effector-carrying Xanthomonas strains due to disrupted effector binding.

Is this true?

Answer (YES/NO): NO